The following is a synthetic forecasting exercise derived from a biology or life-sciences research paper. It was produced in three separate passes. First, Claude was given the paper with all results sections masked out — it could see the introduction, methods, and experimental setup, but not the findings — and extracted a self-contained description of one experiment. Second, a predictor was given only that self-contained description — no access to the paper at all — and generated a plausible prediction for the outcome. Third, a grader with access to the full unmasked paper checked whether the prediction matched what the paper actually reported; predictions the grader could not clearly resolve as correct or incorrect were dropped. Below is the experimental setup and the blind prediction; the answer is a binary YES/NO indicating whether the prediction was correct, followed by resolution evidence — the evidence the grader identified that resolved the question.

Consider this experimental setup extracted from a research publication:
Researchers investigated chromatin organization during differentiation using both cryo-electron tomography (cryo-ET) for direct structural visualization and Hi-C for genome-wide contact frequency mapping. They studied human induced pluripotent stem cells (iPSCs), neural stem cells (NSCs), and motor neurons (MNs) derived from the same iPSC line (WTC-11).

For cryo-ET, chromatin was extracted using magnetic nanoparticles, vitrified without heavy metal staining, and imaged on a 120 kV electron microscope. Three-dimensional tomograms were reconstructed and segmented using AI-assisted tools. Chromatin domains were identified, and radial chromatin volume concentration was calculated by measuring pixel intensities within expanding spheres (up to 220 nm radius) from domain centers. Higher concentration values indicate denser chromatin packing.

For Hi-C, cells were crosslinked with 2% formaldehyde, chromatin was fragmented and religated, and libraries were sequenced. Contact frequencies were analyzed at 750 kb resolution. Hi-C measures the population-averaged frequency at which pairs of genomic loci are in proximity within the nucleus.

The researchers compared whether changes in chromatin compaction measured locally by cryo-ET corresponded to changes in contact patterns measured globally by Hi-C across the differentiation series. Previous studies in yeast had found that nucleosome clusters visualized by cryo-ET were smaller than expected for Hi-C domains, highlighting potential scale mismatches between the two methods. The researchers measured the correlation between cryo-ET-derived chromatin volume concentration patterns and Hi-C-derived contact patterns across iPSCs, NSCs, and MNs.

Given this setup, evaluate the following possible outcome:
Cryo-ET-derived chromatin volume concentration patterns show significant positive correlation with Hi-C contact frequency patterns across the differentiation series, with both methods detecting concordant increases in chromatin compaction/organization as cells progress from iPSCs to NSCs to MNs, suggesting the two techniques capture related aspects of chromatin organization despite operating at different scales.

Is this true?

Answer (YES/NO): YES